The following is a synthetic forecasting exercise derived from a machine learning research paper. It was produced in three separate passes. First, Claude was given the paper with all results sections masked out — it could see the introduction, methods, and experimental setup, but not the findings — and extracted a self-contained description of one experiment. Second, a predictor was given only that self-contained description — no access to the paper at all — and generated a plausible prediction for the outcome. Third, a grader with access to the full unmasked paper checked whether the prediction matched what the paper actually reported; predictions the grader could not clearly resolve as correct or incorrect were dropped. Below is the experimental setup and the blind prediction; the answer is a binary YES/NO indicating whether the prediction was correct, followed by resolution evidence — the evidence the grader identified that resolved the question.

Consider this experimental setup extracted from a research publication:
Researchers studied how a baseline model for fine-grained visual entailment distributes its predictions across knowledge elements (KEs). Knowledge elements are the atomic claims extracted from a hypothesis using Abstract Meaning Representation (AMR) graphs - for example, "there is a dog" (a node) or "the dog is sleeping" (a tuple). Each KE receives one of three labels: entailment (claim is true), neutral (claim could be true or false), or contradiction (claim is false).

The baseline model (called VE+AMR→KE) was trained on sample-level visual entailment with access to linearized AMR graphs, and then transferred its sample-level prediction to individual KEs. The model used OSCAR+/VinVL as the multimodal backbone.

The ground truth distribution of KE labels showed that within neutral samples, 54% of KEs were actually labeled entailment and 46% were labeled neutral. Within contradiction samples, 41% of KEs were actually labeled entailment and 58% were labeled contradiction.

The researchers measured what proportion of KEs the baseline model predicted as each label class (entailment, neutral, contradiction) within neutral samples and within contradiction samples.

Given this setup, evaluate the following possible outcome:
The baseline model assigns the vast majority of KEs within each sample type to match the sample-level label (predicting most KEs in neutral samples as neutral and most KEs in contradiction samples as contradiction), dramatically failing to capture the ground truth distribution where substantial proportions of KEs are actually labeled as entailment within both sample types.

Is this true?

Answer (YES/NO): YES